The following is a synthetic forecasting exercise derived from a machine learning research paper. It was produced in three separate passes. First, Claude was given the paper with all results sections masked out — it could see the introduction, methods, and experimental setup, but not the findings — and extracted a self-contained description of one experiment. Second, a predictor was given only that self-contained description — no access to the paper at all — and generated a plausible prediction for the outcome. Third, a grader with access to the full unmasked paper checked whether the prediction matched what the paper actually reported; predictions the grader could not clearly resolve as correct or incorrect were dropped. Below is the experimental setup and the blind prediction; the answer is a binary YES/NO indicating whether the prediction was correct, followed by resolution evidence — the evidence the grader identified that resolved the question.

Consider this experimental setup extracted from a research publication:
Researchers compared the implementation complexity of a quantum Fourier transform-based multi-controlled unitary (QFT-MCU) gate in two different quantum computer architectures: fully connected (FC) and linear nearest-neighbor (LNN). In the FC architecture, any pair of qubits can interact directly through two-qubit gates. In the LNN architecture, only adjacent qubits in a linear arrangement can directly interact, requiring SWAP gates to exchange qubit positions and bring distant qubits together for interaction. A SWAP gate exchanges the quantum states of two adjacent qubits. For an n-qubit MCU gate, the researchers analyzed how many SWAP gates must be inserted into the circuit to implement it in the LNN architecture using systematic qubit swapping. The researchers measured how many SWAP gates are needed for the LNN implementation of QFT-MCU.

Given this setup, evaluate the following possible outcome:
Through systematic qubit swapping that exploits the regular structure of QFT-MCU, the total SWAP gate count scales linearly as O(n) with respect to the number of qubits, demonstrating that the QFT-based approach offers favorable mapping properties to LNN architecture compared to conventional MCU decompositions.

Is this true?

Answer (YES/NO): NO